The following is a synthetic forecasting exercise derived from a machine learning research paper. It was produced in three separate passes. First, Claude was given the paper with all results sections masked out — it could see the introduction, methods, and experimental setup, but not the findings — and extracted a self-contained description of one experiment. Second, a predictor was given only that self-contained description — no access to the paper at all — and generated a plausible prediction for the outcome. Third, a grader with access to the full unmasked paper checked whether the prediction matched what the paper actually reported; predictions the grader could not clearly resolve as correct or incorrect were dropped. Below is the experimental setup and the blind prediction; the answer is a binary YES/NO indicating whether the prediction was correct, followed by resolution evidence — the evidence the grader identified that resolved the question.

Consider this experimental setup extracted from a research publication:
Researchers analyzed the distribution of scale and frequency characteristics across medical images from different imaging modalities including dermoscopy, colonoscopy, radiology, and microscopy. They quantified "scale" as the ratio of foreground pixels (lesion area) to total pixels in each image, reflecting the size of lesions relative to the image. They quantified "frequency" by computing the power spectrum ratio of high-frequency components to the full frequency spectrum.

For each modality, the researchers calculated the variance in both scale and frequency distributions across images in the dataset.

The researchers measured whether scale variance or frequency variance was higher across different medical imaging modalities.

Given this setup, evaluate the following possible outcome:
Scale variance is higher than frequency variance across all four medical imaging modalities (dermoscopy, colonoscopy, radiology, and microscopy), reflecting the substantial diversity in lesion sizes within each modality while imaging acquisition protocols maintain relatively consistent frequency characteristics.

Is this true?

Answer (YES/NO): NO